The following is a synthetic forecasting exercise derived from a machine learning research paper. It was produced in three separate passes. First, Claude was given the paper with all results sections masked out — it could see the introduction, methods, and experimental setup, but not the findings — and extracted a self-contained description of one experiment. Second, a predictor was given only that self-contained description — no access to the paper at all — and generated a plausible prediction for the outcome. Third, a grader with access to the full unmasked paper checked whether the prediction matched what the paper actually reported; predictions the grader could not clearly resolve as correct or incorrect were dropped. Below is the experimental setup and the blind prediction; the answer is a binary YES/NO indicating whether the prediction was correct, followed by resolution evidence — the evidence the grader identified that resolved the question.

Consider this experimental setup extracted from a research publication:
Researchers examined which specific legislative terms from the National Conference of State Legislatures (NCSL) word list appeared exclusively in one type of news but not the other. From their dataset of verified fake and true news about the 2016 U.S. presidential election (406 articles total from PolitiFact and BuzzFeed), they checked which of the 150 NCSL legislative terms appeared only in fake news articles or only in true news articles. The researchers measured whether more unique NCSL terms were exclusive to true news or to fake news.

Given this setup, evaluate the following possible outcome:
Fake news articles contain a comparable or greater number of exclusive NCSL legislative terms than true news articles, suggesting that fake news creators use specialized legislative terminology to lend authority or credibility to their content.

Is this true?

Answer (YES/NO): NO